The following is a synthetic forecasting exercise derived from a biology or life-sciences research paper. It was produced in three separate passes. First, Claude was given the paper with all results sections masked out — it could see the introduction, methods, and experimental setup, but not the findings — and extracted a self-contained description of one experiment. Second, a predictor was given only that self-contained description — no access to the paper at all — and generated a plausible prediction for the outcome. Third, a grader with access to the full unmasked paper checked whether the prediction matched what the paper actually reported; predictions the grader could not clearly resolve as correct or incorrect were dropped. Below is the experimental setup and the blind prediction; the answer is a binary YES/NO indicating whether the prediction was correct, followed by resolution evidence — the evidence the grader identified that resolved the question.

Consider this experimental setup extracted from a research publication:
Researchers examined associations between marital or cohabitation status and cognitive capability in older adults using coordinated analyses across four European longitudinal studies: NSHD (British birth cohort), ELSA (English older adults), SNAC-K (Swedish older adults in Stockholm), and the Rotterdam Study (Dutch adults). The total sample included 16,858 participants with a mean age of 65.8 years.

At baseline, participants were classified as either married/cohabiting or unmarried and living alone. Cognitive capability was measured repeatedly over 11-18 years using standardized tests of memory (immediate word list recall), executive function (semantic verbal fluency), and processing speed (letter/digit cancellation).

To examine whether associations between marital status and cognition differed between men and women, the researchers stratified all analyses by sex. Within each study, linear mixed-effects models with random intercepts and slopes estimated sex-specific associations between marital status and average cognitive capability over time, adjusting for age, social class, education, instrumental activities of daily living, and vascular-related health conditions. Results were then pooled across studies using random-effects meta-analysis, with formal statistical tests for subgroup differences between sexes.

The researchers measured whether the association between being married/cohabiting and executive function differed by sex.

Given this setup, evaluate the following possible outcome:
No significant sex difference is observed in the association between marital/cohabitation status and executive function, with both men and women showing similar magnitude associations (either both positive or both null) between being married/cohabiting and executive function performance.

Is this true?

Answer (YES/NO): NO